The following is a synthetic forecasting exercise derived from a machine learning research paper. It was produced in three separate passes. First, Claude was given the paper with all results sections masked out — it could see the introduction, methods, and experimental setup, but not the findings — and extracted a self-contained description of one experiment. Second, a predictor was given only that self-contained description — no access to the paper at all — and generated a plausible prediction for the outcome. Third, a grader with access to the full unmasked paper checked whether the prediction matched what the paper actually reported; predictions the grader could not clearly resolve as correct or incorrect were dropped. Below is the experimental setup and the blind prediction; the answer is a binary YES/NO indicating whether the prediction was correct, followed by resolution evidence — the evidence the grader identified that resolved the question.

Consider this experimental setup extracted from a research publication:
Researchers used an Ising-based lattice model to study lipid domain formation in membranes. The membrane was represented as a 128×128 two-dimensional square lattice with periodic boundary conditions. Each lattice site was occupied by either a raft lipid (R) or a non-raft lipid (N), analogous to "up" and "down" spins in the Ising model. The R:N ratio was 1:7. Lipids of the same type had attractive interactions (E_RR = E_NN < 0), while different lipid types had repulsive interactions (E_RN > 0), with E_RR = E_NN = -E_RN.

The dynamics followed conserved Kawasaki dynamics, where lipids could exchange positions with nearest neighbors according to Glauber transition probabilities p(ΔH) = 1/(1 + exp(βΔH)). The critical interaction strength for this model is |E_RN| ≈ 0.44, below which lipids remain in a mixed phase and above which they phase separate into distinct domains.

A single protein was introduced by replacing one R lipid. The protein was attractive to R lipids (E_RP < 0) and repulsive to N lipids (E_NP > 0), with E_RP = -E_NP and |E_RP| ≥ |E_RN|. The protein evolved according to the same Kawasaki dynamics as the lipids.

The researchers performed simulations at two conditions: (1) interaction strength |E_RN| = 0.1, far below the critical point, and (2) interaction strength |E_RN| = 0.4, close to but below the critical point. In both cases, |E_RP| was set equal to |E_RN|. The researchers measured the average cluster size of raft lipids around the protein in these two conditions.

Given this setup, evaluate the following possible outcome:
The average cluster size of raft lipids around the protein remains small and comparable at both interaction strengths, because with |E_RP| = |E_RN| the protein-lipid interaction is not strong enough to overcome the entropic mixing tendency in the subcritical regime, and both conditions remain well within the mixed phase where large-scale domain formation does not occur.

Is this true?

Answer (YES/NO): NO